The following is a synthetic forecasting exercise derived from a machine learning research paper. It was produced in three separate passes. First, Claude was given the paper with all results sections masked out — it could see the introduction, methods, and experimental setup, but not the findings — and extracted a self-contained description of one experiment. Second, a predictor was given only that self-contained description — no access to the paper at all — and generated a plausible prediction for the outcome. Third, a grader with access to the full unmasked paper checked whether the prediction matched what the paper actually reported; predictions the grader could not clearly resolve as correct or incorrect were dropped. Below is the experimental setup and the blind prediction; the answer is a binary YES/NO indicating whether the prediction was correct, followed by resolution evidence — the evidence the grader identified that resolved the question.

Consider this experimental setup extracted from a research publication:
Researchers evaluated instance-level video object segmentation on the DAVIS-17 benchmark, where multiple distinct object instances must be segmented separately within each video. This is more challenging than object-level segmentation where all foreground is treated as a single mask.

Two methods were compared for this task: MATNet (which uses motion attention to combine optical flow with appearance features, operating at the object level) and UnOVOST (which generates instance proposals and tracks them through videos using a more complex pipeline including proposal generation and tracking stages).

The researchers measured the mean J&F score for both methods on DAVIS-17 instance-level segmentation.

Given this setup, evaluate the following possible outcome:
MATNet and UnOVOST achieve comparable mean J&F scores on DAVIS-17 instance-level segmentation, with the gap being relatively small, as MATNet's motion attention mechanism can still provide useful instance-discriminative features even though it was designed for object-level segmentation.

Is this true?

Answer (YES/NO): NO